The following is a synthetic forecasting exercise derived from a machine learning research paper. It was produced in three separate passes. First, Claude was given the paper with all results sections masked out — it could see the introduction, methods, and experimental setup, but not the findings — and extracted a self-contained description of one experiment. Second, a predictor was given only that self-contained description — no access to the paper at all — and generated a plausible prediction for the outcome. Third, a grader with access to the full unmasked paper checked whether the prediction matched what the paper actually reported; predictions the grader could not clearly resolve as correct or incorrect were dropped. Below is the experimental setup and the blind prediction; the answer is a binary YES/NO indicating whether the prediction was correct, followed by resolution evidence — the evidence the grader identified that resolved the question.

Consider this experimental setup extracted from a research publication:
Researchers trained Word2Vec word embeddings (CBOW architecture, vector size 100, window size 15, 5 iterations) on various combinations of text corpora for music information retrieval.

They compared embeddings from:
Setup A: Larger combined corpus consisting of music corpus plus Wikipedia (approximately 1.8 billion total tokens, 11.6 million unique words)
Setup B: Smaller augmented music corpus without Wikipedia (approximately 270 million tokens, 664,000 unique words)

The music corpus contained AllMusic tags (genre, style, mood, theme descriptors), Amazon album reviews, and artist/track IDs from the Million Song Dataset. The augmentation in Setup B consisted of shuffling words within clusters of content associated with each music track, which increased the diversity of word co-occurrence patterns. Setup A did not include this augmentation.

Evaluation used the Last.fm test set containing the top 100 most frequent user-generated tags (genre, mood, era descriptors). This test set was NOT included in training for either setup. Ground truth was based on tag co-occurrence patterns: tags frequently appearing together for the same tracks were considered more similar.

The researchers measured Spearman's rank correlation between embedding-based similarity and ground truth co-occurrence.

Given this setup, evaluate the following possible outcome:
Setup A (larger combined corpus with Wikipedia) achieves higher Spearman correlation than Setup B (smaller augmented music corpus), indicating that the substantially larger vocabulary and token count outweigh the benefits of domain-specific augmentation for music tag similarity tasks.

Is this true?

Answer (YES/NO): NO